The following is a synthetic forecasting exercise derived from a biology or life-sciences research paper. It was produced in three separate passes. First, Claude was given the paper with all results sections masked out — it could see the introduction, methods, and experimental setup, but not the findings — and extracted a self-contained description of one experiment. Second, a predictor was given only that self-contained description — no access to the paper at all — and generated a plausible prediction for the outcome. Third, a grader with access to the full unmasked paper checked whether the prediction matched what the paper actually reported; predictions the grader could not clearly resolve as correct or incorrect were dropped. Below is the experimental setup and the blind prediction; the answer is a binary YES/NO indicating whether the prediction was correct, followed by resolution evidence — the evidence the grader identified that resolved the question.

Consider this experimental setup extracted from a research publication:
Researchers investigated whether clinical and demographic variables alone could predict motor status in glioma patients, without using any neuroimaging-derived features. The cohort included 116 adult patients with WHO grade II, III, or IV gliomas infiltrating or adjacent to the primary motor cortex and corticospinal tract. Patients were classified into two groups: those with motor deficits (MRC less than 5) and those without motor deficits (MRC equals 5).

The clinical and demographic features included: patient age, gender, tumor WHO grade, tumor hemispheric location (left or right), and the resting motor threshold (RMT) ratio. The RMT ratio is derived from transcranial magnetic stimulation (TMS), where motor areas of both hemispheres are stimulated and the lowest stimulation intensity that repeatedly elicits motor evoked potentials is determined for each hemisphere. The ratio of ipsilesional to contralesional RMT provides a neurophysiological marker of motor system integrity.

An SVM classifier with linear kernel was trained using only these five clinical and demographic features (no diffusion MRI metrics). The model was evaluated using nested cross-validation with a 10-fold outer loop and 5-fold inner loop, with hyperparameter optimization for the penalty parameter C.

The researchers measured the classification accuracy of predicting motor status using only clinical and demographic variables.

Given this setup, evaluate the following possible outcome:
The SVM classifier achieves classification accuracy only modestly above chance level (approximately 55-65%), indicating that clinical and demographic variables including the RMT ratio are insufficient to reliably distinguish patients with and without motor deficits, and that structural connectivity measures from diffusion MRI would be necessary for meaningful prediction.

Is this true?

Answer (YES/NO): YES